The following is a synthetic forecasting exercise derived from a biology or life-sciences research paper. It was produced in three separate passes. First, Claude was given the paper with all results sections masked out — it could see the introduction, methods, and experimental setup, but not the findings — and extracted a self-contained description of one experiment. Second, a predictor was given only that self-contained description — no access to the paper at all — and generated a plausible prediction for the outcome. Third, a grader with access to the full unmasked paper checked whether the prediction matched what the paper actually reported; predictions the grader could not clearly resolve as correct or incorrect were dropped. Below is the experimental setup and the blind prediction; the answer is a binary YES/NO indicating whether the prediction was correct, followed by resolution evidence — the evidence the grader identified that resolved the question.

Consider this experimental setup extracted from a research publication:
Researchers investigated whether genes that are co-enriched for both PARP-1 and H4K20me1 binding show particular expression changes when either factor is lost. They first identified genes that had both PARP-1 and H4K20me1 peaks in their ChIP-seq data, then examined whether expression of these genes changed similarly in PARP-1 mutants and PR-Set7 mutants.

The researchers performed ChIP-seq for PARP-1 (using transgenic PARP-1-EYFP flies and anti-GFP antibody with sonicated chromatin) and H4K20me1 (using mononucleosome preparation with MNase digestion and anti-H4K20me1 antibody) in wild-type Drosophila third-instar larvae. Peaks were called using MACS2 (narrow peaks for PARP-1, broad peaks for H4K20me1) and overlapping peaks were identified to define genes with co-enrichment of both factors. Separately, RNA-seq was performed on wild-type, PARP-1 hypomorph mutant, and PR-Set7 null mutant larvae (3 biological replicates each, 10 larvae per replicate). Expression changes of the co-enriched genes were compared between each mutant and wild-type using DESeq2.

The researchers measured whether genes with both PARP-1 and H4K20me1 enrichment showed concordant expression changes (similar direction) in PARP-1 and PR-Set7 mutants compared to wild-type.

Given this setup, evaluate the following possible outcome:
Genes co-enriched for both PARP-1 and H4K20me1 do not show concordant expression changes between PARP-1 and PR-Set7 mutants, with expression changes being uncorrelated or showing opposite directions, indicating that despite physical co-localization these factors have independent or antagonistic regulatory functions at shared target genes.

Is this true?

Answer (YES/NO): NO